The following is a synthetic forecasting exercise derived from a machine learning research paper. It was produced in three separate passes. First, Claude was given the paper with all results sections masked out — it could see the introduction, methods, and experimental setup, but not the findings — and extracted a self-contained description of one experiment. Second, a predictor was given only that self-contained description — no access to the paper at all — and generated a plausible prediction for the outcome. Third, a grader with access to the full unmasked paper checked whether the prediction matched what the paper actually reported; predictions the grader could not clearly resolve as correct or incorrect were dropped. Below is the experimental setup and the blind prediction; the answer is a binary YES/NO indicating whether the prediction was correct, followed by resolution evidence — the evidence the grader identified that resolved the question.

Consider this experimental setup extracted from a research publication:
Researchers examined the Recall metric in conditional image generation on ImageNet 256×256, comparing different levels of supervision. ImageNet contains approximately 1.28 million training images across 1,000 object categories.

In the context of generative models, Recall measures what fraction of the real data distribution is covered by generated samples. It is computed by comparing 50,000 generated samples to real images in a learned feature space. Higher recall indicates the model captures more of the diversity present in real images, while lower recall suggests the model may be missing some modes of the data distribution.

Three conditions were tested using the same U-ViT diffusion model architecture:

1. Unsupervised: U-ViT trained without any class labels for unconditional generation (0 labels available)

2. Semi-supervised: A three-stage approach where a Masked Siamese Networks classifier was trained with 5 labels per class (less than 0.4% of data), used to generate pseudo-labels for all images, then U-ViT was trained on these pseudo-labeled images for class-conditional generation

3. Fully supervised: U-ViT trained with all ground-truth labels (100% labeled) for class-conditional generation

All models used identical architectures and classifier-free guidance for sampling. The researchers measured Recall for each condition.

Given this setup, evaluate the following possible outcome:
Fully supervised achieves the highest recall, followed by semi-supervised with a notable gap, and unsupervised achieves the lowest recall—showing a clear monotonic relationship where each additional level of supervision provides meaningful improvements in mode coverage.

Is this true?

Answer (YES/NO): NO